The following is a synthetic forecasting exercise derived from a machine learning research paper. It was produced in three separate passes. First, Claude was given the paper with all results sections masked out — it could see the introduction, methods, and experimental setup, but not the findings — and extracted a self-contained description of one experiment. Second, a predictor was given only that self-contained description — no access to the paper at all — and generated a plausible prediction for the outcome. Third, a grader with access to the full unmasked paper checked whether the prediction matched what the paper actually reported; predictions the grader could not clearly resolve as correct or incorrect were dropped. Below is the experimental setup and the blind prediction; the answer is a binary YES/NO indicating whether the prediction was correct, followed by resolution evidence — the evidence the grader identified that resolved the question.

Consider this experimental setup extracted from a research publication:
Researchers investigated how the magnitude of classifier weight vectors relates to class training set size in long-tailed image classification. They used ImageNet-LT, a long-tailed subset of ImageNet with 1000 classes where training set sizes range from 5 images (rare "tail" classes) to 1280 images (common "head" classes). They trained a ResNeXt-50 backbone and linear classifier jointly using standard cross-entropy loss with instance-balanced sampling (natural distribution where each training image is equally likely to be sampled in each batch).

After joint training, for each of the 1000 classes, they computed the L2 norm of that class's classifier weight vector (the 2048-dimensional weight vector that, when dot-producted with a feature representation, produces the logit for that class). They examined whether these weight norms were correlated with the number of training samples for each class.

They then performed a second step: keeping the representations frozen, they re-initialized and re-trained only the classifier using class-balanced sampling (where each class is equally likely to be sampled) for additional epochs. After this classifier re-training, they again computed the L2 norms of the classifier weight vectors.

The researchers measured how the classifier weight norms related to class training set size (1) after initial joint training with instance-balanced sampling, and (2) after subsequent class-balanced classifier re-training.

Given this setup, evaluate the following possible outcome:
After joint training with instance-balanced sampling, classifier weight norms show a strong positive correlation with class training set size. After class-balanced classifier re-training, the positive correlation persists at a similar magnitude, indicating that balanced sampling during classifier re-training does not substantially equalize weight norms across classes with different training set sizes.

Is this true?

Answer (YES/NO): NO